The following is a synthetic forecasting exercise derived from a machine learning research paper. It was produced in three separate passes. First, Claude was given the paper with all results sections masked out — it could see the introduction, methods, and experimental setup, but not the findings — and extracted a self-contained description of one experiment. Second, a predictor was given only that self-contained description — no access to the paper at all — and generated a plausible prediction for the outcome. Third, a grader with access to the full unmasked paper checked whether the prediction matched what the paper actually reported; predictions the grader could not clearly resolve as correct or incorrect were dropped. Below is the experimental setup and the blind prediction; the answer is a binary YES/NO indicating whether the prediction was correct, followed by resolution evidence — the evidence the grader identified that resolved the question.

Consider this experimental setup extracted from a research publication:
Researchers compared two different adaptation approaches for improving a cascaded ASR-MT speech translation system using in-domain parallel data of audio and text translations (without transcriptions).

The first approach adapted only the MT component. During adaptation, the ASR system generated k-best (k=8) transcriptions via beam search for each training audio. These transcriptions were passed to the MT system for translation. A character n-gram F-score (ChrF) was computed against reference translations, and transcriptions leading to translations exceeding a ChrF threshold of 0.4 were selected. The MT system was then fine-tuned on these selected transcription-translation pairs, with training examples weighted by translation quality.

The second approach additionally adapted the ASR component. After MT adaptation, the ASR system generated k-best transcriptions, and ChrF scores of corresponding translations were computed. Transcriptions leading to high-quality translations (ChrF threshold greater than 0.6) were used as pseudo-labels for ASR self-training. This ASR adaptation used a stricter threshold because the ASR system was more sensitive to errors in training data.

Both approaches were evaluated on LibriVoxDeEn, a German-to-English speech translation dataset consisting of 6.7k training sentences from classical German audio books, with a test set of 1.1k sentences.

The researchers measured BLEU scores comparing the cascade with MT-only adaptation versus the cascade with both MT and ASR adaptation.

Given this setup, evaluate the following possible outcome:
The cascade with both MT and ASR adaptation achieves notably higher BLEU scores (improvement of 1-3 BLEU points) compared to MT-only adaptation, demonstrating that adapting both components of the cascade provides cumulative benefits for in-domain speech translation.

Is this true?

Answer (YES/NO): YES